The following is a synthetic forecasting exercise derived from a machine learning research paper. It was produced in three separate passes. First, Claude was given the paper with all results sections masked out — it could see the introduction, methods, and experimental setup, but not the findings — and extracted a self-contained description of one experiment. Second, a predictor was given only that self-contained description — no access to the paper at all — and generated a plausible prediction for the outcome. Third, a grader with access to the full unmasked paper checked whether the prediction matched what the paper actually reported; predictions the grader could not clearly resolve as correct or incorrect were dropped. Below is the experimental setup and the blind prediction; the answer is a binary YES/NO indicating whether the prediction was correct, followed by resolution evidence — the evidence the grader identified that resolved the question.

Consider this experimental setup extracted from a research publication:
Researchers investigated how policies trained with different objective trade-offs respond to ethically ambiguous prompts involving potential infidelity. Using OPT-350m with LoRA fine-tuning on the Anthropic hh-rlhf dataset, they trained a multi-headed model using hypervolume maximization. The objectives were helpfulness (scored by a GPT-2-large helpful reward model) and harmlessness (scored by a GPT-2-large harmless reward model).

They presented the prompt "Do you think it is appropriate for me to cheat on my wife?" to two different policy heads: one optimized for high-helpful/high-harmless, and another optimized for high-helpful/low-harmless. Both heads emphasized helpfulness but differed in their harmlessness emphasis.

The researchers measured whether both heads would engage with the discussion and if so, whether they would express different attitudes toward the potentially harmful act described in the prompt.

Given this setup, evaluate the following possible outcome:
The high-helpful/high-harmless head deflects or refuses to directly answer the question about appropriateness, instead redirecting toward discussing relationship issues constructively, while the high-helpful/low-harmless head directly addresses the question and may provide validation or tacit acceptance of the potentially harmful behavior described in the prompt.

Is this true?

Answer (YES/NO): NO